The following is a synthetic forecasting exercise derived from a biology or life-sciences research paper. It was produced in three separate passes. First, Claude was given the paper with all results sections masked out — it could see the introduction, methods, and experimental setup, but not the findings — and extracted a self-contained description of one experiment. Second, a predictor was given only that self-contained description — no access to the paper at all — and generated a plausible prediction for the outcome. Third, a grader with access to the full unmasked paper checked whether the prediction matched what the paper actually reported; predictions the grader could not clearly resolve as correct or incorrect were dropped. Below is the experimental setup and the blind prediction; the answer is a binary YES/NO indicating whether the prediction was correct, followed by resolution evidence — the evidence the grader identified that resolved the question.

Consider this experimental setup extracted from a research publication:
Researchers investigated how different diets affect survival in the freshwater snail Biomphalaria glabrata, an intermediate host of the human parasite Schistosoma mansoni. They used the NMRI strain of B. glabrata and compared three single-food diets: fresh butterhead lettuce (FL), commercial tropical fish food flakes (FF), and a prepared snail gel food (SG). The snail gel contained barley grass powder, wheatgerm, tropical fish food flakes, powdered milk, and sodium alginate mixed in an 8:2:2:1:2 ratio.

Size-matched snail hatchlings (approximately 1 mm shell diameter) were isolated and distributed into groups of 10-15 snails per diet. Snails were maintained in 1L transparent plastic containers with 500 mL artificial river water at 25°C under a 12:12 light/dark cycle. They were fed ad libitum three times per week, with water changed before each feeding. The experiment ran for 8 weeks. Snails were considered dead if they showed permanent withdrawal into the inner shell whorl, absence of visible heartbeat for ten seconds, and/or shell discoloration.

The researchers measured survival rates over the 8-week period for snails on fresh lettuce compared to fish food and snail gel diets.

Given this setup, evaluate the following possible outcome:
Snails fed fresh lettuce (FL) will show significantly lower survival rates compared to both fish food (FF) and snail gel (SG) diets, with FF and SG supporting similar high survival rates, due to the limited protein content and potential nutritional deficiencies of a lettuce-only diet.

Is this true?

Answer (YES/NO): YES